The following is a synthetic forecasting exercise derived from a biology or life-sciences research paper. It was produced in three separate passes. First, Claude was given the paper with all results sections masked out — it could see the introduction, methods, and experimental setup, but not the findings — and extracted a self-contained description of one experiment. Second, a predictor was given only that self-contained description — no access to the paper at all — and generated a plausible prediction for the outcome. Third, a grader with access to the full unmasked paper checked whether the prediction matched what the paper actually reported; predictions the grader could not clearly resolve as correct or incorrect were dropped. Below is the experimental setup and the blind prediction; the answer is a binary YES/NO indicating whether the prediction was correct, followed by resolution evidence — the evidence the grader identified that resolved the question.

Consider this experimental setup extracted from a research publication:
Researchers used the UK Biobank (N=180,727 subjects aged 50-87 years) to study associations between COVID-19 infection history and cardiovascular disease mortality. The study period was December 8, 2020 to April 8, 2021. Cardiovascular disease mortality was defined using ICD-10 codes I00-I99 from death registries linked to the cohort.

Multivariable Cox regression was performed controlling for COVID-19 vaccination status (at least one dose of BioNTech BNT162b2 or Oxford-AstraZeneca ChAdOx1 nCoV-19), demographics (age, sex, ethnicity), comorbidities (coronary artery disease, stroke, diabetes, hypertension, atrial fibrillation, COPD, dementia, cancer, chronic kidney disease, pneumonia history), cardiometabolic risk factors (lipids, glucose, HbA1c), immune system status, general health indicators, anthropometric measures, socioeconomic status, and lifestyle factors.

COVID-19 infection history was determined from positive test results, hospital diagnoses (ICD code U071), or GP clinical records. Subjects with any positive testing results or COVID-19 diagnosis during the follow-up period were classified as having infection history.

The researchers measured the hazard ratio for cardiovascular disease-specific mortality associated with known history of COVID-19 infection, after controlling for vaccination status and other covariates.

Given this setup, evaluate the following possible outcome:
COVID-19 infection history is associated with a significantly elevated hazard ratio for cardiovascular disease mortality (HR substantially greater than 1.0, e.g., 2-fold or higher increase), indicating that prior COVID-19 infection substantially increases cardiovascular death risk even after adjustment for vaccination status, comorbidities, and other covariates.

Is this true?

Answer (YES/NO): YES